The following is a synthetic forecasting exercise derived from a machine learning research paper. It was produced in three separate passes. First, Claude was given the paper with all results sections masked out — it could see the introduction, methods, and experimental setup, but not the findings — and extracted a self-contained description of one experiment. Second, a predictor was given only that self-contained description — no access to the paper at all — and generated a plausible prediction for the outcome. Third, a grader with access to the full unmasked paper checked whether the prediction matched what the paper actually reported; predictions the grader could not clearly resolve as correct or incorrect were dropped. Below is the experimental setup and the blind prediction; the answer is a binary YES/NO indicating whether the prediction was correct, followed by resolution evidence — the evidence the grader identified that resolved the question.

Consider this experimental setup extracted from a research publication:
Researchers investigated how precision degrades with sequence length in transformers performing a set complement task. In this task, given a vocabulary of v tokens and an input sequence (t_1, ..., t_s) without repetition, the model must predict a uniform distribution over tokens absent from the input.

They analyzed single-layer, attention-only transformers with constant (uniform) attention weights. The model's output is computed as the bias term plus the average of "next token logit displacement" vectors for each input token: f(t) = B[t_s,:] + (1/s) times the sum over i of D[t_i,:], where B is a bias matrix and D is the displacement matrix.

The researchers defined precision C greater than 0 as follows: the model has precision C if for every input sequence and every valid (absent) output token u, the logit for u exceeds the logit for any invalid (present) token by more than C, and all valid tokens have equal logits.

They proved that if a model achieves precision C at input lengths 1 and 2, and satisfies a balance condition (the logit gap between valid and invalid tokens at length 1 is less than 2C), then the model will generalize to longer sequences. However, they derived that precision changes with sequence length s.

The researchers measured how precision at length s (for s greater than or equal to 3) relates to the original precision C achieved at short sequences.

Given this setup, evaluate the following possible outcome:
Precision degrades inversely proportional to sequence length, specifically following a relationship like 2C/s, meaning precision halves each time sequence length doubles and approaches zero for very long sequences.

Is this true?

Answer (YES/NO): YES